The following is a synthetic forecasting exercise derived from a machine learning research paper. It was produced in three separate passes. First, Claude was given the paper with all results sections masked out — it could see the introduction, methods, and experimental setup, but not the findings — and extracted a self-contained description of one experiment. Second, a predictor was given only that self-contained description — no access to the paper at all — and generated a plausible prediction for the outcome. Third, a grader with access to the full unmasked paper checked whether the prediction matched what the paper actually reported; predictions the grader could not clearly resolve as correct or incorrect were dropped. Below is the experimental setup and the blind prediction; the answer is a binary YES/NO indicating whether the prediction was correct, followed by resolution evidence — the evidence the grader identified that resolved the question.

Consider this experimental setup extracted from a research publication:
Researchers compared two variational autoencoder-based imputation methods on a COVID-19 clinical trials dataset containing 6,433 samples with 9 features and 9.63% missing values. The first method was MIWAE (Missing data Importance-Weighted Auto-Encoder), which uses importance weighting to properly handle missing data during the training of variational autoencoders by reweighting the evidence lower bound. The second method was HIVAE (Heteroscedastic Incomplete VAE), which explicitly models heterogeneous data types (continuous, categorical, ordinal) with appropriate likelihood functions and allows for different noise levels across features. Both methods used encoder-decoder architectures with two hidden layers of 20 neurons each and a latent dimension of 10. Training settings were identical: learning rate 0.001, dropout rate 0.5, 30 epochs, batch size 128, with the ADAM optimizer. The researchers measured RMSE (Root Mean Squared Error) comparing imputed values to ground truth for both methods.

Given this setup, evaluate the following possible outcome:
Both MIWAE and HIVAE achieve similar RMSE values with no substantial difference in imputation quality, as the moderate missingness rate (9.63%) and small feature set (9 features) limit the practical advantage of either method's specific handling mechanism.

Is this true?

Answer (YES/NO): YES